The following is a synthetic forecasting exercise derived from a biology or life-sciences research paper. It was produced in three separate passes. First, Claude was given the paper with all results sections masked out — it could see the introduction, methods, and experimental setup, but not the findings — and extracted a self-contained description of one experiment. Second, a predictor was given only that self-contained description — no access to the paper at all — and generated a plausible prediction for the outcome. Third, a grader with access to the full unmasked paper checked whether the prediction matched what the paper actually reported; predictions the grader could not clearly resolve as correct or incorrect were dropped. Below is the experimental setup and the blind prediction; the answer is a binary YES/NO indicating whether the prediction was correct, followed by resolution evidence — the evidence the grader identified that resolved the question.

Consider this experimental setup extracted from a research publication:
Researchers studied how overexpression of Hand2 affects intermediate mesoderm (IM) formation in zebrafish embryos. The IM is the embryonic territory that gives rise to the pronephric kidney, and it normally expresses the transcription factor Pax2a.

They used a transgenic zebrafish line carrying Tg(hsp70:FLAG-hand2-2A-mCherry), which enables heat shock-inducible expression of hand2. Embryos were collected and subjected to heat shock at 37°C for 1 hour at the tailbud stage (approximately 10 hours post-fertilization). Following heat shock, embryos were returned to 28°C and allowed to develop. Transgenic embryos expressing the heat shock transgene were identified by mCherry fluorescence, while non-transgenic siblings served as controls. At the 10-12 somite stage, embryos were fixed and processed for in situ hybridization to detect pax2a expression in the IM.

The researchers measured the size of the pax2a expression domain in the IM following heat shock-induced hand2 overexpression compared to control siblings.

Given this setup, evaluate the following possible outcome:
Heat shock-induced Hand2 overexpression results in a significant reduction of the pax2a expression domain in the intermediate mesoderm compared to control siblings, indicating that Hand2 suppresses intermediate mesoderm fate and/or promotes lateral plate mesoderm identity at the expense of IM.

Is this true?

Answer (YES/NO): YES